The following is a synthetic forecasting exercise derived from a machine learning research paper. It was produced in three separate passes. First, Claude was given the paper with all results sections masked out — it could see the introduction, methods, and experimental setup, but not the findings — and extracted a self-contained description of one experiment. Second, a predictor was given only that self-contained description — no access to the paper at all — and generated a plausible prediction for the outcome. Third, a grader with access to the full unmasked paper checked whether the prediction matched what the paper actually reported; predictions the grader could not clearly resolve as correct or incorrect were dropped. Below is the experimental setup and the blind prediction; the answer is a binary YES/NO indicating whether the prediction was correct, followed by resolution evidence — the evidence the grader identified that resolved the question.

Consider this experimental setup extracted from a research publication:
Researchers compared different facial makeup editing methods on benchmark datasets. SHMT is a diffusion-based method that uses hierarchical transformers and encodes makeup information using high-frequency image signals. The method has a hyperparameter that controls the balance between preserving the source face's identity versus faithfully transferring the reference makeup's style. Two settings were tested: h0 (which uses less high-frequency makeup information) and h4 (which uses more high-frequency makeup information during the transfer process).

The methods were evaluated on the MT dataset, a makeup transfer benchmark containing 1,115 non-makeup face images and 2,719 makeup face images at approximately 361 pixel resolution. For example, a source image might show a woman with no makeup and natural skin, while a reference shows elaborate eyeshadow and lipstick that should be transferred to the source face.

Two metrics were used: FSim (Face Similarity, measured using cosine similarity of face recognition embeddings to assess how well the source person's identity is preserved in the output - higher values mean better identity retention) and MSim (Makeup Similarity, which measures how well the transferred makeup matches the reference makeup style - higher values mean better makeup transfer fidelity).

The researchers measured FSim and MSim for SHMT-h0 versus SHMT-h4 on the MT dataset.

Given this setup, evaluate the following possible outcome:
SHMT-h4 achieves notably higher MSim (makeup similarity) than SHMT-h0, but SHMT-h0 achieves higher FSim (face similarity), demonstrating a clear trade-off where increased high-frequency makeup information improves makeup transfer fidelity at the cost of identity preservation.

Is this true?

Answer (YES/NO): YES